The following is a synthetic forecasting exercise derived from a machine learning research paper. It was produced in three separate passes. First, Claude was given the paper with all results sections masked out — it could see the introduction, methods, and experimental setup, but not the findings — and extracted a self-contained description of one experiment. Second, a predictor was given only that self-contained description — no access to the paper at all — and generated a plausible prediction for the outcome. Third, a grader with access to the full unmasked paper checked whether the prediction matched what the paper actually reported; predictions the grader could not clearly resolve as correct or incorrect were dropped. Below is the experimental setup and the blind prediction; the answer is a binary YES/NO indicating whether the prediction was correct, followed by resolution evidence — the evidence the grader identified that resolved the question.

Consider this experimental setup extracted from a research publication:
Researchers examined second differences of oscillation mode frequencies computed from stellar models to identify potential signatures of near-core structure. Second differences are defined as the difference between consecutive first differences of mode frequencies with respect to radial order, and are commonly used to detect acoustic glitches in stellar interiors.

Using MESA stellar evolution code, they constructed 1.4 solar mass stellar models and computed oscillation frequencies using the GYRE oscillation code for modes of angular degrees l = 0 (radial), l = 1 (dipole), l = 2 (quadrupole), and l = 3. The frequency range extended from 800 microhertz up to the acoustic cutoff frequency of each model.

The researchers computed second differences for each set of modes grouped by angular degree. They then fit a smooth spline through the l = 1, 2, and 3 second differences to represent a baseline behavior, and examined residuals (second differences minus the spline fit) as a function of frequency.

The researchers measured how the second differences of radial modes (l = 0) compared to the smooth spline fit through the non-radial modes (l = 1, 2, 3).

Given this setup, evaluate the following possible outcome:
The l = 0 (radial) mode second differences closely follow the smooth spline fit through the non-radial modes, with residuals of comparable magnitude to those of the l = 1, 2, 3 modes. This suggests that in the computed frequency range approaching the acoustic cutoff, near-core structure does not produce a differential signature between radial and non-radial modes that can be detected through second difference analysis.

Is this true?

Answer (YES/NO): NO